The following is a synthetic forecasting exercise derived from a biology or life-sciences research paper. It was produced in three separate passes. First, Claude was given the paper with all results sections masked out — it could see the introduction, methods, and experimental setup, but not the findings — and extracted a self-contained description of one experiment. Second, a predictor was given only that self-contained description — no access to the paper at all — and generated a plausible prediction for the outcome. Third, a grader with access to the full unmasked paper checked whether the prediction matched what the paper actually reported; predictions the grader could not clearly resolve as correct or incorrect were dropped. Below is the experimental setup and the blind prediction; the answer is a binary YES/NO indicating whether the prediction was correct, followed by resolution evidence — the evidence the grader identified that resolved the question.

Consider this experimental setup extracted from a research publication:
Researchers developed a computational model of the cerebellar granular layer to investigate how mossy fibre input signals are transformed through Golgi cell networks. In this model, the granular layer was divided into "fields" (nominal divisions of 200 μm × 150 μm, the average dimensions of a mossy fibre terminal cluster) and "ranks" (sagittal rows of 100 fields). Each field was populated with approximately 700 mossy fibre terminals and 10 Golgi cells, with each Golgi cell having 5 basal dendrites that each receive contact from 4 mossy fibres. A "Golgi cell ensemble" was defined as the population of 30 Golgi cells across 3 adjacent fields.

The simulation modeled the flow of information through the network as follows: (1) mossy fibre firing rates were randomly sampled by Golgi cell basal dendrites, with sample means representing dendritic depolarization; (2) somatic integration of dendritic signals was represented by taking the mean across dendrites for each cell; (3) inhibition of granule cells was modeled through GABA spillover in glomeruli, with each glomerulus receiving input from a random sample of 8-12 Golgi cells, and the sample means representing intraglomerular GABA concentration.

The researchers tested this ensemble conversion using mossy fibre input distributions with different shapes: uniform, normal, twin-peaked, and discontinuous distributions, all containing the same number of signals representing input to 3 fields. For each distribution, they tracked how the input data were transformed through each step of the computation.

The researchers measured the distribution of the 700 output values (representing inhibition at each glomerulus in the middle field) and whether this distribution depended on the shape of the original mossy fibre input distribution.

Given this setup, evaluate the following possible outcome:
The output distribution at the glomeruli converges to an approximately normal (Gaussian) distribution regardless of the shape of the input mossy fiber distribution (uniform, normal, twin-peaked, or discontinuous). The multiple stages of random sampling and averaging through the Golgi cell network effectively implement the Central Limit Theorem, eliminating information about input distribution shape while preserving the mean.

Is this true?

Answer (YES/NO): YES